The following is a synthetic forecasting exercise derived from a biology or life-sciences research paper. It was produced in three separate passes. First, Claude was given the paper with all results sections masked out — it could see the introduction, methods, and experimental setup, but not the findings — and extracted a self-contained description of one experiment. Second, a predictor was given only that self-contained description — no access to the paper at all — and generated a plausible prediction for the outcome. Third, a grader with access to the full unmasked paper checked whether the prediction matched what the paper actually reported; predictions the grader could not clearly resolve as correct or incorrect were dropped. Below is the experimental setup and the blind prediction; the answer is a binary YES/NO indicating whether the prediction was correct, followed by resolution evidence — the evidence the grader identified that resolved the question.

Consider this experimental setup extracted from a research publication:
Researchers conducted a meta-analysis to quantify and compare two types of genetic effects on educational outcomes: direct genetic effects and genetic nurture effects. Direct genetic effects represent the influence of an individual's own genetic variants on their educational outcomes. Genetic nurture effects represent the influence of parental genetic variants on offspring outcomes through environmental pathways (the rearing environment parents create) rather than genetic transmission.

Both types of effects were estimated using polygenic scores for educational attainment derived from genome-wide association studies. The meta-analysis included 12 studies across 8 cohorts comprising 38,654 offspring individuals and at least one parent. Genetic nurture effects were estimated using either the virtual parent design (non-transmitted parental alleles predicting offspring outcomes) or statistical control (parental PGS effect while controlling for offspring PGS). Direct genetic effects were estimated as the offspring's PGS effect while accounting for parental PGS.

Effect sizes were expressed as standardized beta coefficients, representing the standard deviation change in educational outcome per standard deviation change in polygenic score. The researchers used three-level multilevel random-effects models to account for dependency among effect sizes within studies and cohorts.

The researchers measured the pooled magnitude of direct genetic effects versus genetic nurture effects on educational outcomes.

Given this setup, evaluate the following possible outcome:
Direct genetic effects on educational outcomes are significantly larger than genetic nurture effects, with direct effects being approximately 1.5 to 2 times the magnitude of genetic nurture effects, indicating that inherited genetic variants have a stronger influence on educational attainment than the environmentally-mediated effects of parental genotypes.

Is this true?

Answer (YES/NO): YES